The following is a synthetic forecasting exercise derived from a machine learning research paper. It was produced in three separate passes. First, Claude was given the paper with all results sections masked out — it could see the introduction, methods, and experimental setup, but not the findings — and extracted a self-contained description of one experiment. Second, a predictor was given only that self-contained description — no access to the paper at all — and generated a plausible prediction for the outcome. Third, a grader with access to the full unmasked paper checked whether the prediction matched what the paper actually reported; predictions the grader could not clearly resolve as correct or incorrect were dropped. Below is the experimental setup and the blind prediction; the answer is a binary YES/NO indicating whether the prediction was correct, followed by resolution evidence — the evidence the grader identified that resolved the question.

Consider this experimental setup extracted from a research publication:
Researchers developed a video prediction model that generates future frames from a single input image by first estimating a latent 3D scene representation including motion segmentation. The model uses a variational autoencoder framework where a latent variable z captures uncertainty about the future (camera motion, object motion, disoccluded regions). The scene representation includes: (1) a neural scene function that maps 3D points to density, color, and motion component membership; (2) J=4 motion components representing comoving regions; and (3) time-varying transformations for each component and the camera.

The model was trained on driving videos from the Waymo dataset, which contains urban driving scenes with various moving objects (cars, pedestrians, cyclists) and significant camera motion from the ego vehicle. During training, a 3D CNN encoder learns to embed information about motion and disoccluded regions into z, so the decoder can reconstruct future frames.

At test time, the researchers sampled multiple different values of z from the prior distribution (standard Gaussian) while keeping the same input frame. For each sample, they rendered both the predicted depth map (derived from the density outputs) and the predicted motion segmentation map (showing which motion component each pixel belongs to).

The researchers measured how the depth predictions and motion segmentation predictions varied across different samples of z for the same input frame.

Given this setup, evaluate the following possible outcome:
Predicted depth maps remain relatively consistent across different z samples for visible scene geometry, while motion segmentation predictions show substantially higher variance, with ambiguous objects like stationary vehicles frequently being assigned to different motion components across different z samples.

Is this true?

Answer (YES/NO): YES